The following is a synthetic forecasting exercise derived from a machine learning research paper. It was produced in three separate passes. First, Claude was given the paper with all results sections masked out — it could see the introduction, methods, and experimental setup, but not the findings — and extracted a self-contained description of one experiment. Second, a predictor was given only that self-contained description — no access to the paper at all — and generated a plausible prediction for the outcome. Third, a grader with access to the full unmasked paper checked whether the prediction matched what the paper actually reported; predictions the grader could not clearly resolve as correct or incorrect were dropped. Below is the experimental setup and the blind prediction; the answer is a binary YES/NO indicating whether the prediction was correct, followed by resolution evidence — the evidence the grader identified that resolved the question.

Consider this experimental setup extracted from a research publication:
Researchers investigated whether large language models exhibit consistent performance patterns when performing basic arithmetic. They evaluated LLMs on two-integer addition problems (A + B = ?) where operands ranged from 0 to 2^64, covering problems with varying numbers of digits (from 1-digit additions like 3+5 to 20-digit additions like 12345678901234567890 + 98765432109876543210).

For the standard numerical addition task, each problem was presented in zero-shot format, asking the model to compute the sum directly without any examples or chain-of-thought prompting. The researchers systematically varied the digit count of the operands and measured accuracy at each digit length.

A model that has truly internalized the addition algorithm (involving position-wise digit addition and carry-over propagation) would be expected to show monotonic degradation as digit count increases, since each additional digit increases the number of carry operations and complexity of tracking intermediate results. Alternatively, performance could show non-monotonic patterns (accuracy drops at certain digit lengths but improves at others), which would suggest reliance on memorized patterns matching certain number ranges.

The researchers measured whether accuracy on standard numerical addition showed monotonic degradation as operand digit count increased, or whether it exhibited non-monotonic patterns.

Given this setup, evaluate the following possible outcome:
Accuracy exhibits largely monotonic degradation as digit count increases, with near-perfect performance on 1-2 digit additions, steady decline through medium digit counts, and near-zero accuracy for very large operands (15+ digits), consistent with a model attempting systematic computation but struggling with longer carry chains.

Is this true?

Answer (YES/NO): NO